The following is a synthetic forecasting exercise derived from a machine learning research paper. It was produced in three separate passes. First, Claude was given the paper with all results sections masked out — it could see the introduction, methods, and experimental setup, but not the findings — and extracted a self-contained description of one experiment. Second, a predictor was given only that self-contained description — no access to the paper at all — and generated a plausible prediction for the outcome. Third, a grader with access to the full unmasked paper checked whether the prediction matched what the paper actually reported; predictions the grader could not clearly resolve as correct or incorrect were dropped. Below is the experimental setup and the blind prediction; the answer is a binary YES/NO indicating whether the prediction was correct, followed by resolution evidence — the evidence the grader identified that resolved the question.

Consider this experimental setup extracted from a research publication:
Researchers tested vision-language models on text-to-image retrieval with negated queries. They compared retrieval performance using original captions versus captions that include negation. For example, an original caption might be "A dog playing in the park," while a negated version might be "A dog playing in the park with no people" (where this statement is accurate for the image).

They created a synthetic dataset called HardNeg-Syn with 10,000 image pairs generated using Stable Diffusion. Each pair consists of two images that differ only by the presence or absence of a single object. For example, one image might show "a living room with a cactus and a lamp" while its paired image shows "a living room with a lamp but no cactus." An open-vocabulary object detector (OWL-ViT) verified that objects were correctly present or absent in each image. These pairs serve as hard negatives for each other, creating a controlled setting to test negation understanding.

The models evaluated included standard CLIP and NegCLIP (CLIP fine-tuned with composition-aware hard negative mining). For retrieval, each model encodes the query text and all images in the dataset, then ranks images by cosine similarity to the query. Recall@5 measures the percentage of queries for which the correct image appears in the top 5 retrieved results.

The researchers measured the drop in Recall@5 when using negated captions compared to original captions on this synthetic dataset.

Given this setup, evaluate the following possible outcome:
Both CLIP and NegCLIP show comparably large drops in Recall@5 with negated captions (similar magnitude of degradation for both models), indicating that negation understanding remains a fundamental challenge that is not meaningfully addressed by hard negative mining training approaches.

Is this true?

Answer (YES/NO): NO